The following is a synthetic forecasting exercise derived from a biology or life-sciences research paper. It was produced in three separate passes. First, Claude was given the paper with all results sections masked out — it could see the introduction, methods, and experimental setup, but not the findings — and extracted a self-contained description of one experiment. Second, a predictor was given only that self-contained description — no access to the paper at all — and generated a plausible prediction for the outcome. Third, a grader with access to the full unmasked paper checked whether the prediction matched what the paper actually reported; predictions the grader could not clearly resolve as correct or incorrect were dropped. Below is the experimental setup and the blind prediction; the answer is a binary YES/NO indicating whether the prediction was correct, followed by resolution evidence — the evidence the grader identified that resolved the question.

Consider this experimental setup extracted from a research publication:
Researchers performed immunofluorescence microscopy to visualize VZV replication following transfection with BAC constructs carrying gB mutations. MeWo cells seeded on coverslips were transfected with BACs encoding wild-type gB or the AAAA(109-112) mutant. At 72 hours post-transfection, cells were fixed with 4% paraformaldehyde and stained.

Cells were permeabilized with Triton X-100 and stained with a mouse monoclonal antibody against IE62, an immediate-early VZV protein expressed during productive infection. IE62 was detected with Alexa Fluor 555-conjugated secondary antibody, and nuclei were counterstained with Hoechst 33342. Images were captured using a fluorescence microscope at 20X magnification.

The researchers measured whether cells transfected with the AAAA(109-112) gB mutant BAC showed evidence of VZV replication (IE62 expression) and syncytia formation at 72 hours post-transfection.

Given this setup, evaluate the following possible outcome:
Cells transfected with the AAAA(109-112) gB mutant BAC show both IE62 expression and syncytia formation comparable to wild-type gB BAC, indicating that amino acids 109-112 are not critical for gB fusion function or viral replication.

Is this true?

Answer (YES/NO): NO